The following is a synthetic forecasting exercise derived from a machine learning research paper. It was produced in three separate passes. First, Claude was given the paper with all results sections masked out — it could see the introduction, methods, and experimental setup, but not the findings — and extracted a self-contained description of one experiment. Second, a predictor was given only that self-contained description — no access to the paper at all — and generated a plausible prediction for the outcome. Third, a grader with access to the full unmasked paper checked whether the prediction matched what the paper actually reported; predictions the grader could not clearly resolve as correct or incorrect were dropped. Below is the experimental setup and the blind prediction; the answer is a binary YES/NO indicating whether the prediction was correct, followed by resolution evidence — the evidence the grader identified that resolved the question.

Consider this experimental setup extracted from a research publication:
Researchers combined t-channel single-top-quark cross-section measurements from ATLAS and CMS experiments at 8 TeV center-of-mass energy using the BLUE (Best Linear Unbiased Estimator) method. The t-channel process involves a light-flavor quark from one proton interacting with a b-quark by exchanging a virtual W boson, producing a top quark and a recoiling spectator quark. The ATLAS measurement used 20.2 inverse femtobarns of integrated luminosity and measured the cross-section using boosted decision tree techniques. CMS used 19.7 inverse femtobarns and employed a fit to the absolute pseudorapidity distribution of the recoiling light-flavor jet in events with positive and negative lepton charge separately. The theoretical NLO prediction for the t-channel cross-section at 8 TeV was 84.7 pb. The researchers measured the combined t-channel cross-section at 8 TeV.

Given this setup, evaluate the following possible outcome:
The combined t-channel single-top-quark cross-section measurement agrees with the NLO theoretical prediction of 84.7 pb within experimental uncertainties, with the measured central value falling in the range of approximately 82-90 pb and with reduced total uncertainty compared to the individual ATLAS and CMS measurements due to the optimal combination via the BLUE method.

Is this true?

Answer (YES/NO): YES